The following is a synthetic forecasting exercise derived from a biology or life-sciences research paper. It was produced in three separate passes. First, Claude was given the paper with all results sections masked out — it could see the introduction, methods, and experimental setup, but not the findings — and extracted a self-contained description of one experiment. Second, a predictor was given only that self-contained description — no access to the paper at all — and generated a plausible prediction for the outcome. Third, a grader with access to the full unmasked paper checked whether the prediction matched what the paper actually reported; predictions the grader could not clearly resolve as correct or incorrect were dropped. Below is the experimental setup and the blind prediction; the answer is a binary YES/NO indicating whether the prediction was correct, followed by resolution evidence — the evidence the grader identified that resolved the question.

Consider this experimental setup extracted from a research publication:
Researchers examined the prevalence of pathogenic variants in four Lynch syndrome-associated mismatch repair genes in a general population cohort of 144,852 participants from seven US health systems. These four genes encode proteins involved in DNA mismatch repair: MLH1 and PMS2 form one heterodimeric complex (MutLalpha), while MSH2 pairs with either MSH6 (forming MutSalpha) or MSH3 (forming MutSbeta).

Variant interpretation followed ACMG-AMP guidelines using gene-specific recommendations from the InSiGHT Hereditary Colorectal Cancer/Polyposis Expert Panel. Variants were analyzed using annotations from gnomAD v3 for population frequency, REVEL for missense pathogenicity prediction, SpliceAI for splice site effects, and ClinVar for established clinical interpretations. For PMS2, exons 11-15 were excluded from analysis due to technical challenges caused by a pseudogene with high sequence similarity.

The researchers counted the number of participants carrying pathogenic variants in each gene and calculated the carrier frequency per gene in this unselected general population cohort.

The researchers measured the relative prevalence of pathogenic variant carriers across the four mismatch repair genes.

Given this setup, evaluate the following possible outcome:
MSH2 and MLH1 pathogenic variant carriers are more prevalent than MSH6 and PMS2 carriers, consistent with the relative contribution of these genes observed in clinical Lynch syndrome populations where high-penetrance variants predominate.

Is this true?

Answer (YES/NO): NO